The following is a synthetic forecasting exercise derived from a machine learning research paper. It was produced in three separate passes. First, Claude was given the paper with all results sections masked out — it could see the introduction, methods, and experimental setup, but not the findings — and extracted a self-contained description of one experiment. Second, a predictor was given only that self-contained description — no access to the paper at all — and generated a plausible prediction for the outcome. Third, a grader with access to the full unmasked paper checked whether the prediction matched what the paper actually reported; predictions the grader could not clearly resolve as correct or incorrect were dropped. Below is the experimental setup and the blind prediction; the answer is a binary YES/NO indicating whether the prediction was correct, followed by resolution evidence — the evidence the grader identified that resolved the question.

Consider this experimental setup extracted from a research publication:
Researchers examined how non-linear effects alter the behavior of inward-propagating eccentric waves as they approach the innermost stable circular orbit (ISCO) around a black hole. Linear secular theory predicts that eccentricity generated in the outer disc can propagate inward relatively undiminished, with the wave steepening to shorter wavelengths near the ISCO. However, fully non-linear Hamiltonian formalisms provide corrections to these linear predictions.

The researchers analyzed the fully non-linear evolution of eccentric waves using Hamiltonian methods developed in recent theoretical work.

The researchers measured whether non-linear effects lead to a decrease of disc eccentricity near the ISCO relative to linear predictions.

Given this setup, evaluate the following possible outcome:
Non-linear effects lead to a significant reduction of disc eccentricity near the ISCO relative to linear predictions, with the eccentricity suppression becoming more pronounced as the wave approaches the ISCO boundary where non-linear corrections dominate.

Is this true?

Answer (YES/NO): YES